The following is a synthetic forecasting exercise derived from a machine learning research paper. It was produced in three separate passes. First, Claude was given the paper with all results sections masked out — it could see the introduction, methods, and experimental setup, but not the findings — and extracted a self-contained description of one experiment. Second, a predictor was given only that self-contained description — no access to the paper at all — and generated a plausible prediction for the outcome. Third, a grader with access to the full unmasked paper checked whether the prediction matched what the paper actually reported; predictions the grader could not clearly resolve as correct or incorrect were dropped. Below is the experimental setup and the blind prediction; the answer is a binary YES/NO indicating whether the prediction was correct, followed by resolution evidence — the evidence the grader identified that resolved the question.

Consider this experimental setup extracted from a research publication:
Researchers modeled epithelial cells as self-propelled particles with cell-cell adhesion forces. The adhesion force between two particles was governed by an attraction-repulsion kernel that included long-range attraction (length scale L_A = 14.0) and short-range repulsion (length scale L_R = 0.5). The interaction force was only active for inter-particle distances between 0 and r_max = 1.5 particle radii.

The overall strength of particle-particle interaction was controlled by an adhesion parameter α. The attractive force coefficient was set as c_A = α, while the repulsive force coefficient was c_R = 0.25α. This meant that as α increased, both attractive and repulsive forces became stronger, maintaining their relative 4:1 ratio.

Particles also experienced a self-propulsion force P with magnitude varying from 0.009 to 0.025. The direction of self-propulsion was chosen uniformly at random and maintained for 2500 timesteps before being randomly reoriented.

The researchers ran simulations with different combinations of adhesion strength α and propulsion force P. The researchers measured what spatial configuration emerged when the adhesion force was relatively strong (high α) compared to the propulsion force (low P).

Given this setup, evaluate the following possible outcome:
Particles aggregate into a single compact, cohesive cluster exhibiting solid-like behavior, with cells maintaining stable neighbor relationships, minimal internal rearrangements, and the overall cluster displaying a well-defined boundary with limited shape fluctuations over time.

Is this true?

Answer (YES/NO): NO